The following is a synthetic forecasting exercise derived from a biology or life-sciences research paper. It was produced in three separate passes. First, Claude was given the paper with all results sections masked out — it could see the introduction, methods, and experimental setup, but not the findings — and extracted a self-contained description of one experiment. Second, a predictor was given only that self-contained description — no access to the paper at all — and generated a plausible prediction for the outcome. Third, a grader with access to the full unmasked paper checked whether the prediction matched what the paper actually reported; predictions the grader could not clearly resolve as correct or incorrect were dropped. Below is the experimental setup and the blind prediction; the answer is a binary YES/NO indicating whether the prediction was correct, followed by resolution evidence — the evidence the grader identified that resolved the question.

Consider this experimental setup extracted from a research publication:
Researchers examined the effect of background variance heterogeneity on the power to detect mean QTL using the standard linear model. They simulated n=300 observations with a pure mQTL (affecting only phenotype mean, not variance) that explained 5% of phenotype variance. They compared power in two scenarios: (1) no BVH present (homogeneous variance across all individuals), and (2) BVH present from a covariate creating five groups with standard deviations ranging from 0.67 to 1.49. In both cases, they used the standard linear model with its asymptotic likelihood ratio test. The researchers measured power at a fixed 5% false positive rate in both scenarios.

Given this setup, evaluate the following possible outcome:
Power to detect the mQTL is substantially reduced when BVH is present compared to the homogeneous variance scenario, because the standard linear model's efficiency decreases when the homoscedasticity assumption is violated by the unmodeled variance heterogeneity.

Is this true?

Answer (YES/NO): NO